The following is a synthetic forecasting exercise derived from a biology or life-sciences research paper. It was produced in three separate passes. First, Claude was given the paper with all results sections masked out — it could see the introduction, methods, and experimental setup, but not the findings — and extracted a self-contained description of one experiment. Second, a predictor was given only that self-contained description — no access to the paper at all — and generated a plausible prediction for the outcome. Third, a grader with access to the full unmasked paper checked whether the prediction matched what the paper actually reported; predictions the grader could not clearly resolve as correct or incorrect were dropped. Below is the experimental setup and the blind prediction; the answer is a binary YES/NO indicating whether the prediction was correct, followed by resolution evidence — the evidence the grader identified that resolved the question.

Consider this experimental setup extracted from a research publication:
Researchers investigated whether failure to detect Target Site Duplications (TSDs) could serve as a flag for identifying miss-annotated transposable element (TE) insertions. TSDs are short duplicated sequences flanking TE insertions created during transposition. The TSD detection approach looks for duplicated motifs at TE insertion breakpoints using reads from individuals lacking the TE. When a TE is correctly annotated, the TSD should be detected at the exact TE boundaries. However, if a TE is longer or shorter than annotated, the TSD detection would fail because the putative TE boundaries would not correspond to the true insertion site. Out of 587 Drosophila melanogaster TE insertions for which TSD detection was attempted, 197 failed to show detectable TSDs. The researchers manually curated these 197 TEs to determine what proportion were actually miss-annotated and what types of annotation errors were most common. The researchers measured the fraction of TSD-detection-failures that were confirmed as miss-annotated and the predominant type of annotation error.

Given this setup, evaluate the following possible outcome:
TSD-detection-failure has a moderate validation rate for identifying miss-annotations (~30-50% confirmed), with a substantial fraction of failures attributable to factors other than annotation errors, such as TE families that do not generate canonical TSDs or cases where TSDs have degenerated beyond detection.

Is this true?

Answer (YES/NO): YES